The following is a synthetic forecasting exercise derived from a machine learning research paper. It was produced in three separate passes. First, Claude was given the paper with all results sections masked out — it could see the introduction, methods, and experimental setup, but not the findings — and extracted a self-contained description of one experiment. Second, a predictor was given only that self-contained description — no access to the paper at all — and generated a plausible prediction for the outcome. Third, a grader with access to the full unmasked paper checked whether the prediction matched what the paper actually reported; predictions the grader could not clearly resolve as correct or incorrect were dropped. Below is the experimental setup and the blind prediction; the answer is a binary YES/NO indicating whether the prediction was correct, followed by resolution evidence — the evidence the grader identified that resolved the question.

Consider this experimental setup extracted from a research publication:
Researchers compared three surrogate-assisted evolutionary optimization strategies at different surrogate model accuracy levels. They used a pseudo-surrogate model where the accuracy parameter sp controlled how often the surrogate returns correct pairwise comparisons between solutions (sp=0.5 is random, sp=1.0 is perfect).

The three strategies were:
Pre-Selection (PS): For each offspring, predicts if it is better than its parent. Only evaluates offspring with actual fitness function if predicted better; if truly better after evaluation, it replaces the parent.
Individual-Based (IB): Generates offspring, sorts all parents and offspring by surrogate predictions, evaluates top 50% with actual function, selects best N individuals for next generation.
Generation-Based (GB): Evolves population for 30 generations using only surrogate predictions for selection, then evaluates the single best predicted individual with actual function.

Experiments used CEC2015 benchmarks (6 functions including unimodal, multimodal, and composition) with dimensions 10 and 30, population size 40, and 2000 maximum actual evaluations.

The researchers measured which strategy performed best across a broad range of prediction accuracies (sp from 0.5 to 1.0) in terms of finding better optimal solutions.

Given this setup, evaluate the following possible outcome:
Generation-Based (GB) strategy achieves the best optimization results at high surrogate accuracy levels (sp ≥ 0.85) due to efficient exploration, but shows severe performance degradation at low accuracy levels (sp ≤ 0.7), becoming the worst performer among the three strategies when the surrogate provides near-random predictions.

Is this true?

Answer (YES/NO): NO